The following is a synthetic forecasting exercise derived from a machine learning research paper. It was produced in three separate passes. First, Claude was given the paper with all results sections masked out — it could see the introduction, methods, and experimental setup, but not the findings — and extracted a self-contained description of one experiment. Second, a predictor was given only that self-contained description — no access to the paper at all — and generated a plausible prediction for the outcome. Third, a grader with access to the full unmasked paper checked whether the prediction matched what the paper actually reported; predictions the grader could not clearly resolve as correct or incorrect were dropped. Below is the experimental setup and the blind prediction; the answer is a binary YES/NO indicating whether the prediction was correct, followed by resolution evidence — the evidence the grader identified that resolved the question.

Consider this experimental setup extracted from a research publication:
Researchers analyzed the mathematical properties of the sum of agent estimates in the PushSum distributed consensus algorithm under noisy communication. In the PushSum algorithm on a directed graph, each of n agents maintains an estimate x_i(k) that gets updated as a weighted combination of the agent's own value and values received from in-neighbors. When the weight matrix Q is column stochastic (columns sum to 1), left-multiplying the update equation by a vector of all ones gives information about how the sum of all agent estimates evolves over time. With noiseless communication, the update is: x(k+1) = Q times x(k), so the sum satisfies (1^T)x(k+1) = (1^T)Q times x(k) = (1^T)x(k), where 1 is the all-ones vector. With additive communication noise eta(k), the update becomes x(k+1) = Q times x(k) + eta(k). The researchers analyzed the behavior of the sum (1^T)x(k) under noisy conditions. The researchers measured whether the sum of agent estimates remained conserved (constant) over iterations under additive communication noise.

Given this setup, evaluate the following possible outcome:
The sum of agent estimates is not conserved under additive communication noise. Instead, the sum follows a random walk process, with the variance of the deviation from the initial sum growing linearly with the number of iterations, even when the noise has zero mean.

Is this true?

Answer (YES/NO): YES